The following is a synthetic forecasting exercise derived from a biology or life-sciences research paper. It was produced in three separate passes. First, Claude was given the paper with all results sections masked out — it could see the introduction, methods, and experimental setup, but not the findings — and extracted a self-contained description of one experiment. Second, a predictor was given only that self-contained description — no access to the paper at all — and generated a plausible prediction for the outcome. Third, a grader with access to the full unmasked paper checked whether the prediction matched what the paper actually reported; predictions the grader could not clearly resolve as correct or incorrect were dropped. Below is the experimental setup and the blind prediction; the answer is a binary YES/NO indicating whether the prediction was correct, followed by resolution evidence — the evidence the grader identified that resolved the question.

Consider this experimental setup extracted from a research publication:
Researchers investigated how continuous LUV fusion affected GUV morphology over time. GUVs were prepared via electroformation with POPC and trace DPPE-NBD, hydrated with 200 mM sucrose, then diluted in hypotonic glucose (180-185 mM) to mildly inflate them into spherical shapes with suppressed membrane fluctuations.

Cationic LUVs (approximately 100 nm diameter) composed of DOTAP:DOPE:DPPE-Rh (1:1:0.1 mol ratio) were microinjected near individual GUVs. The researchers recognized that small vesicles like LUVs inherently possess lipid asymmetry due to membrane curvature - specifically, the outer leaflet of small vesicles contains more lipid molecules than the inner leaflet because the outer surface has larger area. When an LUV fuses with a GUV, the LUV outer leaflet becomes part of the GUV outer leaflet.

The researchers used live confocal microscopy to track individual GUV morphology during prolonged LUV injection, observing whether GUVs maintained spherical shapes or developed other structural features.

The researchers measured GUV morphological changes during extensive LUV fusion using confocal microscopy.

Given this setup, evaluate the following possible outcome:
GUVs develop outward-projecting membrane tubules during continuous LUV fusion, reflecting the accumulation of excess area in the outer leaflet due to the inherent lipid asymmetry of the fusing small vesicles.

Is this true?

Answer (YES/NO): NO